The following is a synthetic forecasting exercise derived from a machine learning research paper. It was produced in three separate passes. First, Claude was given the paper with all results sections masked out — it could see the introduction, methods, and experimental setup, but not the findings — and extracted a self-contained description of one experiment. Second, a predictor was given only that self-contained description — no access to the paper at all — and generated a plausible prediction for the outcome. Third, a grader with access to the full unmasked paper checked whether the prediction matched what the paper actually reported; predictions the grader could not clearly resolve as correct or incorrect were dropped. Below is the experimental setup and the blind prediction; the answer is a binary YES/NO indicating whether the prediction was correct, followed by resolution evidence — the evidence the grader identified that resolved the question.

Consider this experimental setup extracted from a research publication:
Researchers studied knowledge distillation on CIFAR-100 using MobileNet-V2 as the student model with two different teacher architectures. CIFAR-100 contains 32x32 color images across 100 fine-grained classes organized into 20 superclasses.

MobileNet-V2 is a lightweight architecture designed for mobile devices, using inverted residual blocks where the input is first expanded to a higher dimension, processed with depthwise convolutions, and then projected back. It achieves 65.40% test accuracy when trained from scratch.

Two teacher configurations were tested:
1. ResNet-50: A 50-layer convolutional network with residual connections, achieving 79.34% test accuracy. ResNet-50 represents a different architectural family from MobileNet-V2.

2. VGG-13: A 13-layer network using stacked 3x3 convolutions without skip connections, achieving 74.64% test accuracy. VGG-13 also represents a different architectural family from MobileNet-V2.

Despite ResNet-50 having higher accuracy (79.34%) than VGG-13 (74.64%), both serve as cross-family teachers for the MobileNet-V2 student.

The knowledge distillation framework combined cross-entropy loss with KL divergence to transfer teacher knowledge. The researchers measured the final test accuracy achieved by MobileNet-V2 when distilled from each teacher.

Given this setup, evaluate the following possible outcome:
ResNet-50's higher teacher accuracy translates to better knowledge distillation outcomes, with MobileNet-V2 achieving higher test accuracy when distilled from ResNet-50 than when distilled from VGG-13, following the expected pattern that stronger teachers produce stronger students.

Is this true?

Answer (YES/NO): YES